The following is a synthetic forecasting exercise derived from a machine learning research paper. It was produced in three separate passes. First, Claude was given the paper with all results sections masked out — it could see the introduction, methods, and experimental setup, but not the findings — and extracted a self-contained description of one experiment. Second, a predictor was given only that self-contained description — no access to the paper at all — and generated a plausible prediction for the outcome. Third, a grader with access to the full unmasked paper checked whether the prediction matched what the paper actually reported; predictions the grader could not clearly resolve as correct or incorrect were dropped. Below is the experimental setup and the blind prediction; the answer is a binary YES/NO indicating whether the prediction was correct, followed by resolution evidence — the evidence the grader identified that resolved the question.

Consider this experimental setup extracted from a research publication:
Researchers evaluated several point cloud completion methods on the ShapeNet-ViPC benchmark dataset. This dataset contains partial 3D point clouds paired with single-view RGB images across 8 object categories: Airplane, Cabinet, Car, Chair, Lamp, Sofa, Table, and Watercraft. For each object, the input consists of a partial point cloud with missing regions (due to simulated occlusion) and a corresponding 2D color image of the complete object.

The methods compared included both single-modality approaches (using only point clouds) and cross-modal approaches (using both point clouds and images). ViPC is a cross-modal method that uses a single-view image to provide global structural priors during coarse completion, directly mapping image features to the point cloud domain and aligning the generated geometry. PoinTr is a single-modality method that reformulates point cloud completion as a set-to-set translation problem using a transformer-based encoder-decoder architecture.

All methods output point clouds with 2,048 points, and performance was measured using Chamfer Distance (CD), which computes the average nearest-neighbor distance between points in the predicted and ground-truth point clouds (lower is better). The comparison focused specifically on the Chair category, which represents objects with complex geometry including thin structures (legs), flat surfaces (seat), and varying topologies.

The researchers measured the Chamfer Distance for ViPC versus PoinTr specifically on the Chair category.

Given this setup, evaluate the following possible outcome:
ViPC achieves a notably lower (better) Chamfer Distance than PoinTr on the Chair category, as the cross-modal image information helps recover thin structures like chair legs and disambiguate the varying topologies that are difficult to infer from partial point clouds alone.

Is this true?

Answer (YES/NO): YES